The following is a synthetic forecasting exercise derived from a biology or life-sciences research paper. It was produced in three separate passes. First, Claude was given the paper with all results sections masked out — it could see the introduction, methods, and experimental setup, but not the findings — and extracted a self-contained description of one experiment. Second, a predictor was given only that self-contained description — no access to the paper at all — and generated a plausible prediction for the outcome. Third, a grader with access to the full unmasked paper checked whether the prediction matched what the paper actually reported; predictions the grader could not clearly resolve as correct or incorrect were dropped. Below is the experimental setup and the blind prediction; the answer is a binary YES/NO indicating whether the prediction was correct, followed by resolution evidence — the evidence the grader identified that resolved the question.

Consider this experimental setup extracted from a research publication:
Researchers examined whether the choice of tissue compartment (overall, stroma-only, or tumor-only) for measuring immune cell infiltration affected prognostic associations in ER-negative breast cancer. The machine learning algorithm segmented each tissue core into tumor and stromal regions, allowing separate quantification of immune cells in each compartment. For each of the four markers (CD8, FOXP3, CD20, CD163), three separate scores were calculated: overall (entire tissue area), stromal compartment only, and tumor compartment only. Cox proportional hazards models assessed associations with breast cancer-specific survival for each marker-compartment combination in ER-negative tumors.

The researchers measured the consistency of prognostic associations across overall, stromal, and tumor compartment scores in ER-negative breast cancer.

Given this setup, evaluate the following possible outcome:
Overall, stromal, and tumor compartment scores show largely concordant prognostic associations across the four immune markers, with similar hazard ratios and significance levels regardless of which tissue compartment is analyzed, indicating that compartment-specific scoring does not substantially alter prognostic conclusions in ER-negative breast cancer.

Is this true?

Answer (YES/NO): NO